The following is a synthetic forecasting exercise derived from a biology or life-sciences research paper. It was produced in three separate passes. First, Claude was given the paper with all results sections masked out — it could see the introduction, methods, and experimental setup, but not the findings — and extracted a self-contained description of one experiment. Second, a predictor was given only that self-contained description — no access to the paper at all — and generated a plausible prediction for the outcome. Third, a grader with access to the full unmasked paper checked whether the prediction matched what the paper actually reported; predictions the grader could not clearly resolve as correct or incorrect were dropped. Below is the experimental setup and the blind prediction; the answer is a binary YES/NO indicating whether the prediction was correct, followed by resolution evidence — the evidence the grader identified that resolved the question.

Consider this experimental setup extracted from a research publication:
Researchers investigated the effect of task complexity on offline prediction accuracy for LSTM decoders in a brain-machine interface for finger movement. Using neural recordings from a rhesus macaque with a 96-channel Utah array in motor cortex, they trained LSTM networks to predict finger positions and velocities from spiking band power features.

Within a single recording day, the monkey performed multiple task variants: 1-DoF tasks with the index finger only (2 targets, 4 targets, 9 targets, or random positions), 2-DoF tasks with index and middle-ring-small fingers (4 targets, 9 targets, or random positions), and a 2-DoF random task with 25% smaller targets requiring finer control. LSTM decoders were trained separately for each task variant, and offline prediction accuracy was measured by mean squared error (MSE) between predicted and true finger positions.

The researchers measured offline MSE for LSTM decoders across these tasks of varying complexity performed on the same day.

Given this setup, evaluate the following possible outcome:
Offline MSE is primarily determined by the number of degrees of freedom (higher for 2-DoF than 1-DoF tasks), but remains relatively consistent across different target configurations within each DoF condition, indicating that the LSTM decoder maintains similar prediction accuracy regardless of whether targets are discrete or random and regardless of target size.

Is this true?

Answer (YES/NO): NO